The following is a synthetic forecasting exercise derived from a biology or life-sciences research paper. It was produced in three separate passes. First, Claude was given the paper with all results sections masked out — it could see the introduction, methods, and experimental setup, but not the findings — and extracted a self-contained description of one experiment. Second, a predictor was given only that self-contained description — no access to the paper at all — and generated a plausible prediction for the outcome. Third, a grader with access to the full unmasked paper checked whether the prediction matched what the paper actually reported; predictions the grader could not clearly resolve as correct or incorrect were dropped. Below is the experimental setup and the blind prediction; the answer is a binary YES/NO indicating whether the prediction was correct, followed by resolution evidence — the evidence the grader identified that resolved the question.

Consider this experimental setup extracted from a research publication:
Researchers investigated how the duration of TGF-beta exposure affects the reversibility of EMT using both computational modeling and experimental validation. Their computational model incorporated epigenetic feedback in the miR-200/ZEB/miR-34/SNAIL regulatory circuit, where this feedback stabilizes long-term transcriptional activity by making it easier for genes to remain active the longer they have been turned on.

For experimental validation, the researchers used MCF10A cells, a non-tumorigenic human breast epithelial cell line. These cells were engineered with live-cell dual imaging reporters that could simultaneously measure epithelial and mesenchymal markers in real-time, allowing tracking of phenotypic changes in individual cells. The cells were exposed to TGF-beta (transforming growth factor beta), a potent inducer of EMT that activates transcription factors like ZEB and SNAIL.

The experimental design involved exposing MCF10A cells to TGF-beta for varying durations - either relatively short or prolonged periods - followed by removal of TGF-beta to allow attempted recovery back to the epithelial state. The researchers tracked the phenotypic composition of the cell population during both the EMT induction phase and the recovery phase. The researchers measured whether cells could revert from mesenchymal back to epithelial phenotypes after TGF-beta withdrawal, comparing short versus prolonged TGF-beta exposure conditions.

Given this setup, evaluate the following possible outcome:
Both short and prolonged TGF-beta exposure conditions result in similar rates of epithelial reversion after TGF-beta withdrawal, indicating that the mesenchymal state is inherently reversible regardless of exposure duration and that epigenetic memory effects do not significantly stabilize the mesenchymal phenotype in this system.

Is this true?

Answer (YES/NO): NO